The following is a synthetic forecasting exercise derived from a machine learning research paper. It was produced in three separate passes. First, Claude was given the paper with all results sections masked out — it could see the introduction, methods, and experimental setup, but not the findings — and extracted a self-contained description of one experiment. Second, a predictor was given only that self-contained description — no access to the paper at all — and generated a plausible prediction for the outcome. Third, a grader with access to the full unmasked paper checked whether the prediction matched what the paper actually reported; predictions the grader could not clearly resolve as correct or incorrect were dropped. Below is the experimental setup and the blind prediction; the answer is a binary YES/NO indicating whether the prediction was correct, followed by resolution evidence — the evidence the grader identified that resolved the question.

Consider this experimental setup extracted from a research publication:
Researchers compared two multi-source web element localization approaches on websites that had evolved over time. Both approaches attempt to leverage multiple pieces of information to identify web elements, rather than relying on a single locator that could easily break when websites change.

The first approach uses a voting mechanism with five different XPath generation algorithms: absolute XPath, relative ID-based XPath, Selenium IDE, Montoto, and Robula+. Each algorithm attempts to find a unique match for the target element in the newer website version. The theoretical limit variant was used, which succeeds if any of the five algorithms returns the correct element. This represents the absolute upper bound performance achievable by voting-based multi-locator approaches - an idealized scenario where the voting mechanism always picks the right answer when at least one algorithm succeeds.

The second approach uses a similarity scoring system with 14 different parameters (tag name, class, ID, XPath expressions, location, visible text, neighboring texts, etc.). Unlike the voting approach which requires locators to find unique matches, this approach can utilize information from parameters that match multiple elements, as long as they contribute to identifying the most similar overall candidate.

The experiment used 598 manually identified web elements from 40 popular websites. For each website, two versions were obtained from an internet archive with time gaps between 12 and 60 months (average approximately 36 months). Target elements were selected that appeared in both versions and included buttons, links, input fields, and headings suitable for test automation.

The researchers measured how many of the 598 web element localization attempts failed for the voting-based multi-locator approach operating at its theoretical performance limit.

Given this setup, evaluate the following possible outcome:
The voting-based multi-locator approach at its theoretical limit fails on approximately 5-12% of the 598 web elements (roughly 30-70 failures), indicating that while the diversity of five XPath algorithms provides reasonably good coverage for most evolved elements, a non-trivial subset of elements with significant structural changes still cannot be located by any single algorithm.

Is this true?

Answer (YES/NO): NO